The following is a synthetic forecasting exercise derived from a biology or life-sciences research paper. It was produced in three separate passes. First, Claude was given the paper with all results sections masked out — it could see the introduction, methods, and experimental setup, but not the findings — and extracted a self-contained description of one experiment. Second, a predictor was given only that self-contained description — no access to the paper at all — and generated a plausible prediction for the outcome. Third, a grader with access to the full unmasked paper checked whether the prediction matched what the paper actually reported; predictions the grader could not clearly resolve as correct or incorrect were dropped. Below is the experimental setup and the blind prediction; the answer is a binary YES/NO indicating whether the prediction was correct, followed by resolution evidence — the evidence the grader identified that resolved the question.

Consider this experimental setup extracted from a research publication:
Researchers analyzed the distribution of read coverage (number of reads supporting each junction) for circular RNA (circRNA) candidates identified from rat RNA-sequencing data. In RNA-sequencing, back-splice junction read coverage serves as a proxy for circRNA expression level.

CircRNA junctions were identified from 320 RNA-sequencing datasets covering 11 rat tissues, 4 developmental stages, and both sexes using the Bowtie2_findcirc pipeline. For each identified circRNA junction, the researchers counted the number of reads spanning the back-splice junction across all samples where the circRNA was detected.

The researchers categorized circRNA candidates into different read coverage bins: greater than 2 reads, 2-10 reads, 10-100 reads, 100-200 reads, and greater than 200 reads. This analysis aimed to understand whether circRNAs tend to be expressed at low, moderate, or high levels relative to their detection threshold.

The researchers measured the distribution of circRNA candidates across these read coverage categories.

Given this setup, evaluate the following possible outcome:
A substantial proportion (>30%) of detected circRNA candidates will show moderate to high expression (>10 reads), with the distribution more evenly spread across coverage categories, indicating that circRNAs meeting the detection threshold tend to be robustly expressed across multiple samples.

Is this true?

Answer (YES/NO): NO